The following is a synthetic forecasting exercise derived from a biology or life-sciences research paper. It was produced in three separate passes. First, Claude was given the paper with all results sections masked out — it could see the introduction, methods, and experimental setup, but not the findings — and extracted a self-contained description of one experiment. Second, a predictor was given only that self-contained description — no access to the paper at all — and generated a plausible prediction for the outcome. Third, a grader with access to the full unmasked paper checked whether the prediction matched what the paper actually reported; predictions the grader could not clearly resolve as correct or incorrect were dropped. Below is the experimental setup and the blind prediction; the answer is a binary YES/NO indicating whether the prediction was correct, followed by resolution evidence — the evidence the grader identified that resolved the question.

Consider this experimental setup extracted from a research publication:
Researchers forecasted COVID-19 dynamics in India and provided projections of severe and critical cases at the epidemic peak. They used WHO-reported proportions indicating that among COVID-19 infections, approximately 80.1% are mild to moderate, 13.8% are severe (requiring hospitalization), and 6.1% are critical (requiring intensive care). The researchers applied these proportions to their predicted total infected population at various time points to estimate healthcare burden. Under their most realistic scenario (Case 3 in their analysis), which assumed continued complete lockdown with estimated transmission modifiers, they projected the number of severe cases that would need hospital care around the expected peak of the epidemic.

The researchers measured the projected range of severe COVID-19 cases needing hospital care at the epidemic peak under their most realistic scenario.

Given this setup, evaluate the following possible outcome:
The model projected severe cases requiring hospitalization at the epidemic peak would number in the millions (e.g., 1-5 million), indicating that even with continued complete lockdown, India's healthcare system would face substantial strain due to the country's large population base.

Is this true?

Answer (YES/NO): YES